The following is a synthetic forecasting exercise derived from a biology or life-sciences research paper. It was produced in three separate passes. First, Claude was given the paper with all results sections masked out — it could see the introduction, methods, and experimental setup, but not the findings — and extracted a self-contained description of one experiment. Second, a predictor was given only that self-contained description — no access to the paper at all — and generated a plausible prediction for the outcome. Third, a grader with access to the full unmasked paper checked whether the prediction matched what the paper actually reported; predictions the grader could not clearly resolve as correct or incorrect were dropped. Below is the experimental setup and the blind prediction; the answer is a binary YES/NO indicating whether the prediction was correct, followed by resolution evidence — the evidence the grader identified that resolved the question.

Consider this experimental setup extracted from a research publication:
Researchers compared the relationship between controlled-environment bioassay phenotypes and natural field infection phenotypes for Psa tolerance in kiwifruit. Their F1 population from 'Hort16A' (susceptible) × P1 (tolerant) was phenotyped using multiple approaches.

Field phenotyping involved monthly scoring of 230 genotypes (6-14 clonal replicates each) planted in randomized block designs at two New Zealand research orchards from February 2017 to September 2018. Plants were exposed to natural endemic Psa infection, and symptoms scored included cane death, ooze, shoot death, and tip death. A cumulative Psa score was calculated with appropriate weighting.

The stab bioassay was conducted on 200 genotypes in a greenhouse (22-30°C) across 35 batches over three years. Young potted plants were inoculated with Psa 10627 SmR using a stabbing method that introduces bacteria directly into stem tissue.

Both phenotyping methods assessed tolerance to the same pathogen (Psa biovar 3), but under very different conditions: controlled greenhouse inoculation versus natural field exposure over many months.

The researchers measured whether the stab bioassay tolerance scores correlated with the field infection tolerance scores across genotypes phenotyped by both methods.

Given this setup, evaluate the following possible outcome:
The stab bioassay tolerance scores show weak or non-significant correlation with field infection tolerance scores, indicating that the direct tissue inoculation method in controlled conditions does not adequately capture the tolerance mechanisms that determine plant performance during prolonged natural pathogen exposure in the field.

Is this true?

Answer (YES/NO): YES